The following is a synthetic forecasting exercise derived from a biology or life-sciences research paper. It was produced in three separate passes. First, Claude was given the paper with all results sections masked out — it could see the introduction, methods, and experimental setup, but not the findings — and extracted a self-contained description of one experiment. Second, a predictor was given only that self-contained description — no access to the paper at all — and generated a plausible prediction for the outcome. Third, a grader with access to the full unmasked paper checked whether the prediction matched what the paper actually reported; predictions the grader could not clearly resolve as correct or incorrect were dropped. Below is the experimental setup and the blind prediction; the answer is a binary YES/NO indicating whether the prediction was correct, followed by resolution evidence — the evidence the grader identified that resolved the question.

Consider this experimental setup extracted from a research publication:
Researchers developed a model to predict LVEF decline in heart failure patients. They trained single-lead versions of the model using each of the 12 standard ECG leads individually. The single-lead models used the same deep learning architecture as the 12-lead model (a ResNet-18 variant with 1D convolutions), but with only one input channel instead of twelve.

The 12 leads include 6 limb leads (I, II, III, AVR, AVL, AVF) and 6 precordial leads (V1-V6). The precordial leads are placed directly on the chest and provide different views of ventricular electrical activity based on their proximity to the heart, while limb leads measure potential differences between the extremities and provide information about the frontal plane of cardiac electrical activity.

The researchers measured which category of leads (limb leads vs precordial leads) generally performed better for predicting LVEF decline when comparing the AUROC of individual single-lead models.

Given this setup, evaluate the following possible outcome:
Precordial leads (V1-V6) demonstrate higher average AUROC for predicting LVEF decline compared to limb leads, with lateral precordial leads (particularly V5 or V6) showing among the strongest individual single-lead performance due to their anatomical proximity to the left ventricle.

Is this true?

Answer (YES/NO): NO